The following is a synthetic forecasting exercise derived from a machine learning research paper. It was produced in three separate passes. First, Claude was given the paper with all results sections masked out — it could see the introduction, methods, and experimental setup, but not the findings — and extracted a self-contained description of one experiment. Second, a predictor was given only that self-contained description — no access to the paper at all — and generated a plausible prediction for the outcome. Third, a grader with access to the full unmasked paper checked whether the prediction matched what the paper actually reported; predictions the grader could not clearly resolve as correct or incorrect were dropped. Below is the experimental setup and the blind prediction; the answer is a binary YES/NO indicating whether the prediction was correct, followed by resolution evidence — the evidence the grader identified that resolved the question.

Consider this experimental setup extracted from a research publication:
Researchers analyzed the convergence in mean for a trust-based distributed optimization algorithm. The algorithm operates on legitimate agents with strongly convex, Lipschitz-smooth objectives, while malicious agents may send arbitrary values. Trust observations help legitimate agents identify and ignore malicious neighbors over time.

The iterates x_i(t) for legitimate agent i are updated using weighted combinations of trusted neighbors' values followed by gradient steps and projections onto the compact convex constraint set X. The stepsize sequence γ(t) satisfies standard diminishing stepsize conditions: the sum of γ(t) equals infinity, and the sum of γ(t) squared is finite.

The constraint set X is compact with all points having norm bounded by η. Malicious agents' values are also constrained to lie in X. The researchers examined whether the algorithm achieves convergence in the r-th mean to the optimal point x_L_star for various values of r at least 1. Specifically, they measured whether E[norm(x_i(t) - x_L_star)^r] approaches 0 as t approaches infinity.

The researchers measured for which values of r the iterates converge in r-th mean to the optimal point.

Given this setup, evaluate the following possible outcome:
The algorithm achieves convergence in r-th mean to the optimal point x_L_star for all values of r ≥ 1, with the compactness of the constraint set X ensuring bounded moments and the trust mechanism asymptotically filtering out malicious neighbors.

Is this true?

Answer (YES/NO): YES